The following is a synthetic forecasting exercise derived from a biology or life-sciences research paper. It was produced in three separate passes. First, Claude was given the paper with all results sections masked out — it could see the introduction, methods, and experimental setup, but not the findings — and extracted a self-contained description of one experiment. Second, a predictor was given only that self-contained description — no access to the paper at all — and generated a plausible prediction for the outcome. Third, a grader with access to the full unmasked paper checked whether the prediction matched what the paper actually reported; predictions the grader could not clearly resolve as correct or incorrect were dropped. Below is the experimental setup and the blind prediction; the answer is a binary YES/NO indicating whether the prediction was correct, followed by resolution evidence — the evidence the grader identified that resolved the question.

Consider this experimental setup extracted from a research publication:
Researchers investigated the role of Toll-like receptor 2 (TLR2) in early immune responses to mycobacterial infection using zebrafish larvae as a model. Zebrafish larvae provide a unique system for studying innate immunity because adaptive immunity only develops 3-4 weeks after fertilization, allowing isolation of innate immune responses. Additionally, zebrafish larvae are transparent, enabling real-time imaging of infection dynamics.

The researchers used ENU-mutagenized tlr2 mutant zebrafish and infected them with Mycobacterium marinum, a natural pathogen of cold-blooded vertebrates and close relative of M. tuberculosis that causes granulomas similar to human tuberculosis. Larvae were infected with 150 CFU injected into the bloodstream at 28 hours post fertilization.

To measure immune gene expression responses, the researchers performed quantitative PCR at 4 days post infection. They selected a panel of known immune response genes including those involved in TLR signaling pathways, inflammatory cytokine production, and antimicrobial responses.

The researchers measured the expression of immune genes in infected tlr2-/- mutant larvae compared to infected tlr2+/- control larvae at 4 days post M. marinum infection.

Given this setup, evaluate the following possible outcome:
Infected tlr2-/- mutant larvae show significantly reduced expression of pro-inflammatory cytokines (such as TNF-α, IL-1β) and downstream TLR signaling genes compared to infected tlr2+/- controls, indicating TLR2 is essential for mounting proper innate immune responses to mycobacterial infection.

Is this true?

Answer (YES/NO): YES